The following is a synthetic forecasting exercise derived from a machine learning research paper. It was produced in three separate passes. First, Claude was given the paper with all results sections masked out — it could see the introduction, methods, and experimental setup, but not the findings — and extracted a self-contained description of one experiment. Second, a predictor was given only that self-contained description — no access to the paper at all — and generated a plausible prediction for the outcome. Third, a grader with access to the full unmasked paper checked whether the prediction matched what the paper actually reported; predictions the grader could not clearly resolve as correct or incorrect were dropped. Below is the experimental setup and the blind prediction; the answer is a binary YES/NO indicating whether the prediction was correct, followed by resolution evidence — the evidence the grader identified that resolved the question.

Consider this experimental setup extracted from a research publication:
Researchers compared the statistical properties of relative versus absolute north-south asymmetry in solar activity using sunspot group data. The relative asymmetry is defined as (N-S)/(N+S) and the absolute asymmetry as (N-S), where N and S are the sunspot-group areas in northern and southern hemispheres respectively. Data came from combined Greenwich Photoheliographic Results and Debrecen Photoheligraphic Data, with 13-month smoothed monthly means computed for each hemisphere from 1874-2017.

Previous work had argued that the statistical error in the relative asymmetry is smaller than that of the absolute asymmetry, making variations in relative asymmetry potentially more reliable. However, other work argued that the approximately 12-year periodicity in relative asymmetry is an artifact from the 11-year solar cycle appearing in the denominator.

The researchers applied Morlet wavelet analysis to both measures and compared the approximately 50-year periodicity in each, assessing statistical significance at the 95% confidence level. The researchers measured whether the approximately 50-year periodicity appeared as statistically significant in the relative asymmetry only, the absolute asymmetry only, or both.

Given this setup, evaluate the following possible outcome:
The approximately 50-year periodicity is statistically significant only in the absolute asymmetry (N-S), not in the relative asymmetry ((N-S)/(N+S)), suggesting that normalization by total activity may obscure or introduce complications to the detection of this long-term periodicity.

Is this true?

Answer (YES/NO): NO